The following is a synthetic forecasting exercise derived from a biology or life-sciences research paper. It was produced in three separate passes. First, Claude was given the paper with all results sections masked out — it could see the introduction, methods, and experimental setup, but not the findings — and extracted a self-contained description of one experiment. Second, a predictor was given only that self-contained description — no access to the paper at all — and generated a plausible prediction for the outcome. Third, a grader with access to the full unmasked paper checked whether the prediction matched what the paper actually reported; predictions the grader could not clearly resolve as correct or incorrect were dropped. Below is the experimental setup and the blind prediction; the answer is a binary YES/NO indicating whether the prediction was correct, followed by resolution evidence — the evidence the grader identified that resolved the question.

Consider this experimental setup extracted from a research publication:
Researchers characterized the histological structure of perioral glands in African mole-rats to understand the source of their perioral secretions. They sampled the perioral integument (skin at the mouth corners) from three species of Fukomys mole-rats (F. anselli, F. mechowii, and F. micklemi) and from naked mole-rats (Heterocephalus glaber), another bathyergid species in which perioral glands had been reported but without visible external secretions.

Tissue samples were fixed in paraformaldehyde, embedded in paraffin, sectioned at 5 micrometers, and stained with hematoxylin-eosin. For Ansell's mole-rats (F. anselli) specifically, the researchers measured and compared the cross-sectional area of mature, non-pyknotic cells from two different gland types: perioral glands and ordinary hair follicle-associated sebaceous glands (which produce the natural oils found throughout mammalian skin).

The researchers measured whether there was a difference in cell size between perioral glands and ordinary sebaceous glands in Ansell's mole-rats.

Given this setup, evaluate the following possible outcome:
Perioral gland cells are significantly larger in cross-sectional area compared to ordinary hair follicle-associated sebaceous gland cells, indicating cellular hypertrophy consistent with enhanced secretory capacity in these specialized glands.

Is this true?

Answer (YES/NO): YES